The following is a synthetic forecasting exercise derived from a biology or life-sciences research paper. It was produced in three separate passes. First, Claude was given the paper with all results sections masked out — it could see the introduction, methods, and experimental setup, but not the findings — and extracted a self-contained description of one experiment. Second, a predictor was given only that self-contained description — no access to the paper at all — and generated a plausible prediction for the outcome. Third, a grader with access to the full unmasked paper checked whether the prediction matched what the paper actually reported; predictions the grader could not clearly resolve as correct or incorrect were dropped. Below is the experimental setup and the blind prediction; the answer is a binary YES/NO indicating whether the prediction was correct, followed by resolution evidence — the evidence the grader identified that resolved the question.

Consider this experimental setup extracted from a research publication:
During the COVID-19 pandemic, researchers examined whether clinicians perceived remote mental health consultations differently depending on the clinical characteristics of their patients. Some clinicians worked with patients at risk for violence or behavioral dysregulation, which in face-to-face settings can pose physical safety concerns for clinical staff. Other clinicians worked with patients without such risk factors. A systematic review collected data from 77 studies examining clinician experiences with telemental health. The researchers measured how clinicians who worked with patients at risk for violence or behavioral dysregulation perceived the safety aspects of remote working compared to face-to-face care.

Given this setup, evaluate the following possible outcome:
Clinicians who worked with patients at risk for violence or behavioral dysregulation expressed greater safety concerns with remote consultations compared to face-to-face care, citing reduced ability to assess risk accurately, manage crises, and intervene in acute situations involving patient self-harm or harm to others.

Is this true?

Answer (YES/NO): NO